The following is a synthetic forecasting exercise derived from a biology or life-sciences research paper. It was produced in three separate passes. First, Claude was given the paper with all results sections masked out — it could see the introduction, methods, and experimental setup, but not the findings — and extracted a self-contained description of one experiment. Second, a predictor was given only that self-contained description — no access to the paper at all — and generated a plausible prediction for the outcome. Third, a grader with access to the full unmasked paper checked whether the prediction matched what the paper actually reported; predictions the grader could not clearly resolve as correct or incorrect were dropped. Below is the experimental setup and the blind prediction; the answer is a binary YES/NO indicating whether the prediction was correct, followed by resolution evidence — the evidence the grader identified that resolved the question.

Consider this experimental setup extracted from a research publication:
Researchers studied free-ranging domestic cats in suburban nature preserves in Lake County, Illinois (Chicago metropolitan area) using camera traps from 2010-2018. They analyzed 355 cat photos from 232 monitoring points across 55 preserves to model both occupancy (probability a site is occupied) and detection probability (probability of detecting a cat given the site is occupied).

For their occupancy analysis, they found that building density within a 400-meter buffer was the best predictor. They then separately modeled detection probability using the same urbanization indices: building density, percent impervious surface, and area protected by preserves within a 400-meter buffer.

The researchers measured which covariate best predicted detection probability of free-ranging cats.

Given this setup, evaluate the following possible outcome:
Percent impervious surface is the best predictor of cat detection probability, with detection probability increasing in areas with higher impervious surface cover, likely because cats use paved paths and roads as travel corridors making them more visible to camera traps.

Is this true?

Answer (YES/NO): NO